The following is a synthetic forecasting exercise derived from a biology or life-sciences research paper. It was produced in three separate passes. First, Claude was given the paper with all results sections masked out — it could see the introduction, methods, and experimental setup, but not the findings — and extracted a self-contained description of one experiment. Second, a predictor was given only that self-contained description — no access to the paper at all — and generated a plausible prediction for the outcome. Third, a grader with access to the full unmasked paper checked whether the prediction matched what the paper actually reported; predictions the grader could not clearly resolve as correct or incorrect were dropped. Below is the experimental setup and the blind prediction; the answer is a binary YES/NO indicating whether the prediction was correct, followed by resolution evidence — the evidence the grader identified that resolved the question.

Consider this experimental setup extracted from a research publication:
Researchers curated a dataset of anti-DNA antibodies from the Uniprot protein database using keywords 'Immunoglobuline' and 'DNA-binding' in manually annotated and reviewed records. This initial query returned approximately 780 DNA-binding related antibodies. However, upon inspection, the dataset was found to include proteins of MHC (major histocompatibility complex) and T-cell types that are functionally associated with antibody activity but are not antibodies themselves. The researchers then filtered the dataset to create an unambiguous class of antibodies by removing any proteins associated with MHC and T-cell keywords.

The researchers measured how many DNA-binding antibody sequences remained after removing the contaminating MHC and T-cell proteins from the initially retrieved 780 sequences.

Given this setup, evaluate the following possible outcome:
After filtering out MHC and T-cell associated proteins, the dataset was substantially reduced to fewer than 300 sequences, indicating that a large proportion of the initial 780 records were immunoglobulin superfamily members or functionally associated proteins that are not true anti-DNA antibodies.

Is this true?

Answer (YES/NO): YES